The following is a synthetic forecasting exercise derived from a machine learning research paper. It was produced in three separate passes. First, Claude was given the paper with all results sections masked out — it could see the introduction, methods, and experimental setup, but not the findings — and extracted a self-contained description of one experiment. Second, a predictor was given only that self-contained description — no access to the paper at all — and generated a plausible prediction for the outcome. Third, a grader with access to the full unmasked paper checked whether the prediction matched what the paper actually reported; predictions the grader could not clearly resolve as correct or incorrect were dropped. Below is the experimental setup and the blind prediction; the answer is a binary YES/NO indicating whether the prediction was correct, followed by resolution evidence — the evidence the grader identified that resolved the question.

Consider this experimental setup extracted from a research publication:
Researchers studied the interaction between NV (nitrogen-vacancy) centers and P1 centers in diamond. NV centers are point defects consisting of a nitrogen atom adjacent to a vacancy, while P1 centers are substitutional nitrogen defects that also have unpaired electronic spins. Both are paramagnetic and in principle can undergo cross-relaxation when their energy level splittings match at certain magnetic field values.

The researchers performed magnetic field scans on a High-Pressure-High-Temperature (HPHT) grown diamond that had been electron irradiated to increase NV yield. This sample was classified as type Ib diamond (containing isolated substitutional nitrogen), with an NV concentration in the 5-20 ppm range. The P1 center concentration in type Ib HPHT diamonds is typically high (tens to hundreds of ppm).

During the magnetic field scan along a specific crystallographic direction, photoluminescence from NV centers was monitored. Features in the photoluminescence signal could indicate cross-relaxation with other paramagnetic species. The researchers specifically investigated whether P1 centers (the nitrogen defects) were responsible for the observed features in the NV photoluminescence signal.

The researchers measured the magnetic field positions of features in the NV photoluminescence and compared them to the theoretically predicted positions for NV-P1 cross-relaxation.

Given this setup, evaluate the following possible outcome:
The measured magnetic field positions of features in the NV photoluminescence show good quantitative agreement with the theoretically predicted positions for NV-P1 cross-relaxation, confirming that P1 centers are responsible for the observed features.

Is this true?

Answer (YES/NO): NO